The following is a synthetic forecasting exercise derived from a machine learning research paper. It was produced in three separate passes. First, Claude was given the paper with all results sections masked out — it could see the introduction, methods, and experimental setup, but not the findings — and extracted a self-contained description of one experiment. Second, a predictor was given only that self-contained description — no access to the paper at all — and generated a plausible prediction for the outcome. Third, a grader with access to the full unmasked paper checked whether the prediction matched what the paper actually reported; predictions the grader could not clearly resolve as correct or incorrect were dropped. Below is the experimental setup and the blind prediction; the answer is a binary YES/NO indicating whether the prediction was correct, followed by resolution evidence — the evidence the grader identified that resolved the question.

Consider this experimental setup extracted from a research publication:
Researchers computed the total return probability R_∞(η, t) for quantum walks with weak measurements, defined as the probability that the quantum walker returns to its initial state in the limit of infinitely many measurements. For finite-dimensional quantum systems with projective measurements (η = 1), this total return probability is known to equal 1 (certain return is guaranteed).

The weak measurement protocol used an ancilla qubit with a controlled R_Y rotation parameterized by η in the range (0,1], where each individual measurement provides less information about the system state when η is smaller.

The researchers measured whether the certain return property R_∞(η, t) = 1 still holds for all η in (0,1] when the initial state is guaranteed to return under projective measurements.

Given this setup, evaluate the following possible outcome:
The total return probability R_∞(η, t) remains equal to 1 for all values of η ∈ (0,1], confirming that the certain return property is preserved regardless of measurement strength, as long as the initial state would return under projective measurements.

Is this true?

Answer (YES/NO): YES